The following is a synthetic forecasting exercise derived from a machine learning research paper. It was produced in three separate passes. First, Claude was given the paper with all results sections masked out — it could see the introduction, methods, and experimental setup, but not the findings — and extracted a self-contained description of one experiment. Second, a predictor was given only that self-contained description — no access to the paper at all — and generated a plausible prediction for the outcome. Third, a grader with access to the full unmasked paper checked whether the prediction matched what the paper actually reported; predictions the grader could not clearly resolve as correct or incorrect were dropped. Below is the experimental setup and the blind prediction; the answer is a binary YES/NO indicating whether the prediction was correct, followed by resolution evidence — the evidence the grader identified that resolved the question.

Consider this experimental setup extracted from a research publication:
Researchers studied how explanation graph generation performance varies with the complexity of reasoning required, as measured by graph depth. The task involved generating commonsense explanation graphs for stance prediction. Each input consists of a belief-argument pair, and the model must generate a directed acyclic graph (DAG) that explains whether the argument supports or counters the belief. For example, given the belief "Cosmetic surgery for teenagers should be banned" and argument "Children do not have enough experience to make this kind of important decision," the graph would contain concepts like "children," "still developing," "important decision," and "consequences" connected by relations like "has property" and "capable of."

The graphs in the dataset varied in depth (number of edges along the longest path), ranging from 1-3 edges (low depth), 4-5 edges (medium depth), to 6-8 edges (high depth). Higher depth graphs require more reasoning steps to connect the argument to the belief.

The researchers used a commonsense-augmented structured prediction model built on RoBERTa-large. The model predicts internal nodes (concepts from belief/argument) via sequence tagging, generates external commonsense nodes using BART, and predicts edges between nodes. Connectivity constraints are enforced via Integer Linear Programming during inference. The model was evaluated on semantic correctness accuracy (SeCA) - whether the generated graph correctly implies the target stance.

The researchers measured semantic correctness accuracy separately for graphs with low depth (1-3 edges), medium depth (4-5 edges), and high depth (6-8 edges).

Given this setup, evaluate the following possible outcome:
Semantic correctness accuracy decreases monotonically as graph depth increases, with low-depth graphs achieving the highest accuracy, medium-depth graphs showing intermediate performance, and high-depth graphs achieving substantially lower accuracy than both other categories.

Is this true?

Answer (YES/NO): NO